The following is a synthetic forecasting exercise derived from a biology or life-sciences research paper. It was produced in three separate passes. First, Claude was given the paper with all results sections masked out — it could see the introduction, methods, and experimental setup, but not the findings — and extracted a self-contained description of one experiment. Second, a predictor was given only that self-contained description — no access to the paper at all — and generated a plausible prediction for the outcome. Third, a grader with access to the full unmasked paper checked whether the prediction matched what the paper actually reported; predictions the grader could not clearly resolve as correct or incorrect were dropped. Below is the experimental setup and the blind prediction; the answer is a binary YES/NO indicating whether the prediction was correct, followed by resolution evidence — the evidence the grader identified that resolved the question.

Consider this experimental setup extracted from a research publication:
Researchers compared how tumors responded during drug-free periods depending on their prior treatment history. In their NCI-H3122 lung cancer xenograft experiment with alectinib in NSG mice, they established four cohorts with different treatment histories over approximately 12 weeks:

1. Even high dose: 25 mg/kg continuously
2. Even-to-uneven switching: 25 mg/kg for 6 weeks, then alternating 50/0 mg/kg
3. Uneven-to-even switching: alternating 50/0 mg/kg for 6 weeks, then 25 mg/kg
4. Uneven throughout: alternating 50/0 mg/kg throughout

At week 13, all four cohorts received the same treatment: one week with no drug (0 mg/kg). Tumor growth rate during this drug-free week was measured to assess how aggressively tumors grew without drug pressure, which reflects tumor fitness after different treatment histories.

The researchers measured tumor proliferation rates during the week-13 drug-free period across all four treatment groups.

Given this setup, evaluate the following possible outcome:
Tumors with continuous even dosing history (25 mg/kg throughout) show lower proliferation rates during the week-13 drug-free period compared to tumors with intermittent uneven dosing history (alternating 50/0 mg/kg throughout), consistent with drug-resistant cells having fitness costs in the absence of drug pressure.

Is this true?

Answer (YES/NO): NO